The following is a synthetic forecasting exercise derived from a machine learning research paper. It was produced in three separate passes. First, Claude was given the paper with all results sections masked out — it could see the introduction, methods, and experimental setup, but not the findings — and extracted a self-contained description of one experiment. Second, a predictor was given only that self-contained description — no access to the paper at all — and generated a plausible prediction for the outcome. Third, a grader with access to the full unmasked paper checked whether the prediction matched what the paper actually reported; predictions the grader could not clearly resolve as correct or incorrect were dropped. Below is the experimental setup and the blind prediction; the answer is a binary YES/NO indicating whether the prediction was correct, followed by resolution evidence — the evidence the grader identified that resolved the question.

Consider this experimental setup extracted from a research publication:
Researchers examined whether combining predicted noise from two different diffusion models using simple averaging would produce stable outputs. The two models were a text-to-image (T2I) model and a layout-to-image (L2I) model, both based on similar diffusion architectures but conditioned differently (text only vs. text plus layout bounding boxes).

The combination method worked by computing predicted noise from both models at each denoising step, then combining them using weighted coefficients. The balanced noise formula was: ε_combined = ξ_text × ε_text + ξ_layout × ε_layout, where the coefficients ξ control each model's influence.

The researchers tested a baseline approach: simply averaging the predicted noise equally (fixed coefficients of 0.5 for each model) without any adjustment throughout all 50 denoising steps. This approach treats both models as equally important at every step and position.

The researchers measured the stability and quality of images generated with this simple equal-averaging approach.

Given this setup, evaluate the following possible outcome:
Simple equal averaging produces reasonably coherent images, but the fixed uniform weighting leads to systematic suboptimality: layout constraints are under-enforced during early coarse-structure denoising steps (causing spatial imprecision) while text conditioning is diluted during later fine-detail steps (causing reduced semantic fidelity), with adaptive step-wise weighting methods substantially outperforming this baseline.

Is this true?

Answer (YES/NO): NO